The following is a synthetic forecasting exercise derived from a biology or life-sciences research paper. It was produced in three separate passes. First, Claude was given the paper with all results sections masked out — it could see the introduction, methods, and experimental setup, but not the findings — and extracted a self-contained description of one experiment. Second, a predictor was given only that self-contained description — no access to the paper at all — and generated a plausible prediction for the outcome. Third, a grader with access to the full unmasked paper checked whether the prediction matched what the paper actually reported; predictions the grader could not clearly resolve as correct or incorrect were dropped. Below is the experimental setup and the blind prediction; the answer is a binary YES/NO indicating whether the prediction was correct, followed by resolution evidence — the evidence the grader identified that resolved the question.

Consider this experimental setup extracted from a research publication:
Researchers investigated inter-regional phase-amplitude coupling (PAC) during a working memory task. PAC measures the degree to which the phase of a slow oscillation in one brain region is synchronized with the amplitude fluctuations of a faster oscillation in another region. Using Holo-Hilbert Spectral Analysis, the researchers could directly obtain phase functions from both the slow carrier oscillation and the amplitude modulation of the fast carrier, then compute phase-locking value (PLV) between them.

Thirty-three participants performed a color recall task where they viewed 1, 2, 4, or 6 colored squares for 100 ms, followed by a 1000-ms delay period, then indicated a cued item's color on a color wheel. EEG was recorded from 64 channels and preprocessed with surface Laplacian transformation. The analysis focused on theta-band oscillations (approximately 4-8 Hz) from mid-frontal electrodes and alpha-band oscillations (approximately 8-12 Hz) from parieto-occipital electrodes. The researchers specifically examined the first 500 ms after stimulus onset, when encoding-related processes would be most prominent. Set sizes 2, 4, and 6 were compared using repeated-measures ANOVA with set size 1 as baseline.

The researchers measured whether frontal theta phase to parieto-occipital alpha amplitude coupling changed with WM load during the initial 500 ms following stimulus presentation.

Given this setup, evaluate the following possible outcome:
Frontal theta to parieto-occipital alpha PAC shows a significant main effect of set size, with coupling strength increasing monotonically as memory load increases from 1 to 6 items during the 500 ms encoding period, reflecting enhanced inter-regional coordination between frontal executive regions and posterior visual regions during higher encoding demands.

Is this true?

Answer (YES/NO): YES